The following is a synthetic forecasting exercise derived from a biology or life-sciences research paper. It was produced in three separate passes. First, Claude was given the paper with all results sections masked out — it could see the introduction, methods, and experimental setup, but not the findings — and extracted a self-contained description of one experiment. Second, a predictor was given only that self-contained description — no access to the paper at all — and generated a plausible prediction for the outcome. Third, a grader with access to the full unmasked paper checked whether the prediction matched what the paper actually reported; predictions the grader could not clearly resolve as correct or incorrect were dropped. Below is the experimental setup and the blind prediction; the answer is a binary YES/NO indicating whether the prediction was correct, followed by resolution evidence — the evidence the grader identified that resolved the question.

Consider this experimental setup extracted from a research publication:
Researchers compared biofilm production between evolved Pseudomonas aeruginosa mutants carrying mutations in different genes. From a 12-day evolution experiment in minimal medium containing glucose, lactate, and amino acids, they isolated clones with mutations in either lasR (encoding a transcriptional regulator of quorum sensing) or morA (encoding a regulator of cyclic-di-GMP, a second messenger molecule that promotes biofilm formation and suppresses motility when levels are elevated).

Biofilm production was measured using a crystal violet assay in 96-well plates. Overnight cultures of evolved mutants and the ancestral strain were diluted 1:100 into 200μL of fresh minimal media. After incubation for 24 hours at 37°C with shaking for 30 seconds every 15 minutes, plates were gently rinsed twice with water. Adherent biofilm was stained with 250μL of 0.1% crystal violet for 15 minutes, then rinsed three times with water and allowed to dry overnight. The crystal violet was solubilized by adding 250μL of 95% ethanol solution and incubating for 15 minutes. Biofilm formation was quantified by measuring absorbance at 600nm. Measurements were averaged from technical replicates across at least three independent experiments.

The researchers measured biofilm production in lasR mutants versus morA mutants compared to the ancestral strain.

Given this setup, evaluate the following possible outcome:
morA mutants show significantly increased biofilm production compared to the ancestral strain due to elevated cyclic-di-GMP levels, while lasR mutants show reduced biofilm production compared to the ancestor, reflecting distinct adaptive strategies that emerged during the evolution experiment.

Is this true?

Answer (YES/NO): NO